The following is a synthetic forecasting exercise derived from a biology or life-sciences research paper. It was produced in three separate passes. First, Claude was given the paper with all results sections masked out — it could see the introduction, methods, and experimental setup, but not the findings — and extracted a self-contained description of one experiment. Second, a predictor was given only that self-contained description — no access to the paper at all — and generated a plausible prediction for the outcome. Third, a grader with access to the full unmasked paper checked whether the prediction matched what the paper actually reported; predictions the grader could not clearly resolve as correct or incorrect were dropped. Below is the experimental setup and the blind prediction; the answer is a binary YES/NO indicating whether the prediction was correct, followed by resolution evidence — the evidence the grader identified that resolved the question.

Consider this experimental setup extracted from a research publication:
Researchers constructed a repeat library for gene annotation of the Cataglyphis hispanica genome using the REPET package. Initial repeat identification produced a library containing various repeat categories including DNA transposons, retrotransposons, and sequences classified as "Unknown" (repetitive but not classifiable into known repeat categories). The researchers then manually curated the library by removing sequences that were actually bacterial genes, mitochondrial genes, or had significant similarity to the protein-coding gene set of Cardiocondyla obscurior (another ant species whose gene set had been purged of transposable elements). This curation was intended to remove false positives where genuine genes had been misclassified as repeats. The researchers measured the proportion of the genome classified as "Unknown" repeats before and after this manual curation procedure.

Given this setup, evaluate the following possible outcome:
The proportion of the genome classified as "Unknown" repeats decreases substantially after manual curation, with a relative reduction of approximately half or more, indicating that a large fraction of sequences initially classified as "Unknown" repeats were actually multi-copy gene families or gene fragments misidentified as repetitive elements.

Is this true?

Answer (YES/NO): YES